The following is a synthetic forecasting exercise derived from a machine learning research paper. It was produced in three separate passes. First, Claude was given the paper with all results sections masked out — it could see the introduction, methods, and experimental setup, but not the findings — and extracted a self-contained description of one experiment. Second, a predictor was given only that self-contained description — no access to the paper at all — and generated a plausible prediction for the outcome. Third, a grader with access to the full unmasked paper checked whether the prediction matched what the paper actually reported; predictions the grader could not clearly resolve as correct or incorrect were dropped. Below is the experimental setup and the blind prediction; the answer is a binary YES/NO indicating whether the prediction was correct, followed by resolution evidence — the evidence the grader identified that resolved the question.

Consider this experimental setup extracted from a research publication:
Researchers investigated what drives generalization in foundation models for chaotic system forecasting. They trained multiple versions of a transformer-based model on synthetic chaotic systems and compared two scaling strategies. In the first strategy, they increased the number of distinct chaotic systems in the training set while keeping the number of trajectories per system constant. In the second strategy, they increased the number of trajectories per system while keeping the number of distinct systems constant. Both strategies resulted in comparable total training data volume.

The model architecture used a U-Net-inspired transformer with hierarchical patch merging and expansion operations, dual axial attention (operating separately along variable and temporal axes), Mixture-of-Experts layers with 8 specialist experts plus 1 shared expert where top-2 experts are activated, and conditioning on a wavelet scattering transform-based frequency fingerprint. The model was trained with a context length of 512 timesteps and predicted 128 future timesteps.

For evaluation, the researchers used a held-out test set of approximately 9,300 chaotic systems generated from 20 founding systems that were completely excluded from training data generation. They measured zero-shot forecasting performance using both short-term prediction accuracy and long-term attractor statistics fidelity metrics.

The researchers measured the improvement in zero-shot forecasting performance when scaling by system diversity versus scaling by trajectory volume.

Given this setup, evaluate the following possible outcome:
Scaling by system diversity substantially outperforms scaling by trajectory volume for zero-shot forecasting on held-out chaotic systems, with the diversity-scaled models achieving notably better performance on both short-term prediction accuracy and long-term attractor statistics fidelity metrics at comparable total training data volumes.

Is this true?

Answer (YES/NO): NO